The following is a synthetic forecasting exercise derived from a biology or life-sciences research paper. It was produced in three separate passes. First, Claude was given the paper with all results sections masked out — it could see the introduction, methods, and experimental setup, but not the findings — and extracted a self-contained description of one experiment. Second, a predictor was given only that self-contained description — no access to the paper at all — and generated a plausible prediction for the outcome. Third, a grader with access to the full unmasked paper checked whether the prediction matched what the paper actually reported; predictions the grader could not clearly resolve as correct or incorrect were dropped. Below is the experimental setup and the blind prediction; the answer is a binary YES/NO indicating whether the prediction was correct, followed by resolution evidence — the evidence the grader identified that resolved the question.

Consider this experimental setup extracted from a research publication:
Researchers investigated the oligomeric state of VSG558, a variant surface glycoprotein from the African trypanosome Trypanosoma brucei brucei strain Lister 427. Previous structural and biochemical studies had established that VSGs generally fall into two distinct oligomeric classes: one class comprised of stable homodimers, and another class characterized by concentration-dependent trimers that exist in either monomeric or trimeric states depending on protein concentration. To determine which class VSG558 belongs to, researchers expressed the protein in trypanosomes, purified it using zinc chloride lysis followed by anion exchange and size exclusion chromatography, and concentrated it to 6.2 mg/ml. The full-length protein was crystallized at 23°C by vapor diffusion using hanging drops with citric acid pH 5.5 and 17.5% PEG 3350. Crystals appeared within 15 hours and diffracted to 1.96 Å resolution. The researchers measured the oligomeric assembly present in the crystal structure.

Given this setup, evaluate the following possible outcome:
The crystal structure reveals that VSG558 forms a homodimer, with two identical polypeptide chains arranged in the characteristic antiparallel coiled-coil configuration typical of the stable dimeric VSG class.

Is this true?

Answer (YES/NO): NO